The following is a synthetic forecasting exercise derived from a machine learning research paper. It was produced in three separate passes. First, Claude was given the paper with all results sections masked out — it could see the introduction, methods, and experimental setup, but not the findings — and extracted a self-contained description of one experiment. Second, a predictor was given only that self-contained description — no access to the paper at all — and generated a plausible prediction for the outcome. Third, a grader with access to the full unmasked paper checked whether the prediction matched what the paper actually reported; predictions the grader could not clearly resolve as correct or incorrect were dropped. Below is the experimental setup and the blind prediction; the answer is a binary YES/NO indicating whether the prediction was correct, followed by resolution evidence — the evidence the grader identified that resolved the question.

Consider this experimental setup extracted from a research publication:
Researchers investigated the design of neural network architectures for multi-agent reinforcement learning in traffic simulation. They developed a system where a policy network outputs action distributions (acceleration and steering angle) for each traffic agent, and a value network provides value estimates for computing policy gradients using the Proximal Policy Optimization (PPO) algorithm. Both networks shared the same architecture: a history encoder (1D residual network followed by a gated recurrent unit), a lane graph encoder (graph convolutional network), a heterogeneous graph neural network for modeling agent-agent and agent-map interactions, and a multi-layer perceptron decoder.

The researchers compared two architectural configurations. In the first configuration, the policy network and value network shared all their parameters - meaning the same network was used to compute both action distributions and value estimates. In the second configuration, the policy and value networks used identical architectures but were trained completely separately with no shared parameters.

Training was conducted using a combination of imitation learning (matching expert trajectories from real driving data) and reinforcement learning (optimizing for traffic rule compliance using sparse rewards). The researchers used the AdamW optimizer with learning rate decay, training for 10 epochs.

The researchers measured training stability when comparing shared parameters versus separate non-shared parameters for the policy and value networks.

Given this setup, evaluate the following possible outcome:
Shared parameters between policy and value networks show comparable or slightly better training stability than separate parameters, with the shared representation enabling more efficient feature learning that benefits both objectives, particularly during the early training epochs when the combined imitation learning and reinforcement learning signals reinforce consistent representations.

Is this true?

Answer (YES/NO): NO